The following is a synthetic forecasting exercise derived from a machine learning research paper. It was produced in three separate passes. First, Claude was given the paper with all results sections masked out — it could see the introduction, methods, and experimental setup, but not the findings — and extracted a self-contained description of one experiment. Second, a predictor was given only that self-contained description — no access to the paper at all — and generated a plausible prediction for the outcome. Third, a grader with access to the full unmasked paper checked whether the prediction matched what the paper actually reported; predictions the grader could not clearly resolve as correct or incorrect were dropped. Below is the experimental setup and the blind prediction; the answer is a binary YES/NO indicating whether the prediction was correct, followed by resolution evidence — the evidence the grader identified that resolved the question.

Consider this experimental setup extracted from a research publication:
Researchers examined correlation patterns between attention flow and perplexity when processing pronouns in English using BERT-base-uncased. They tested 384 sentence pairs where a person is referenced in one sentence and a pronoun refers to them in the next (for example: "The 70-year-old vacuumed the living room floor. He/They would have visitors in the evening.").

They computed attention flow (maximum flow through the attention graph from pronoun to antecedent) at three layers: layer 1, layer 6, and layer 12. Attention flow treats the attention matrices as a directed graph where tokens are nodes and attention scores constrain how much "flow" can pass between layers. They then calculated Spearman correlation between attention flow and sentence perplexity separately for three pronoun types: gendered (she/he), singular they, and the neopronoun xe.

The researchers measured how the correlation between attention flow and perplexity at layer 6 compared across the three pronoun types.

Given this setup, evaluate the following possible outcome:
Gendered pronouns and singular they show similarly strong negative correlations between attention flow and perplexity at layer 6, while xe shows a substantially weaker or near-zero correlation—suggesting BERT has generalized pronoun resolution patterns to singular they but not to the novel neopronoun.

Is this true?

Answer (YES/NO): NO